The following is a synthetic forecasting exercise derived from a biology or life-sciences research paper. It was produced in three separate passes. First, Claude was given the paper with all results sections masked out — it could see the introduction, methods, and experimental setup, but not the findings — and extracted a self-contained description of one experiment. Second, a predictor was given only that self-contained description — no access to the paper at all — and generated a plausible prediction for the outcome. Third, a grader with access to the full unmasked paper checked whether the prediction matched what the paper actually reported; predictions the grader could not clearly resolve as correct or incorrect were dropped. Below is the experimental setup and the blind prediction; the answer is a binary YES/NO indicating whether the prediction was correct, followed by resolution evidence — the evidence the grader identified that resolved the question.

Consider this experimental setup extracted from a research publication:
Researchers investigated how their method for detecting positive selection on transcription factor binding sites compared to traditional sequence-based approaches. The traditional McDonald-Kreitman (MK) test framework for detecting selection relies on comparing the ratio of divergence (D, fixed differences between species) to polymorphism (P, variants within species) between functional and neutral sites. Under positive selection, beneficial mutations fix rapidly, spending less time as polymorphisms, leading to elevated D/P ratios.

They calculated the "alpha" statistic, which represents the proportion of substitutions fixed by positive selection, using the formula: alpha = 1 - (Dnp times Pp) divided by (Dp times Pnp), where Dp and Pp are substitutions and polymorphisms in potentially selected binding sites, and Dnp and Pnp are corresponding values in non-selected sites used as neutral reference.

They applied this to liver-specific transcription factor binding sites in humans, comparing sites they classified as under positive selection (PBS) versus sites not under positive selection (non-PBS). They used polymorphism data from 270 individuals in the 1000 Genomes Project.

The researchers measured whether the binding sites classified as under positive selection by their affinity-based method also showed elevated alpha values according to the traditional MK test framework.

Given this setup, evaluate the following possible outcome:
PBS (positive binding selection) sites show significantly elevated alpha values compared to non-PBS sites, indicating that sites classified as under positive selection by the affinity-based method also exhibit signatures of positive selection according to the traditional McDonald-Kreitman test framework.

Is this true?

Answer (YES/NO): YES